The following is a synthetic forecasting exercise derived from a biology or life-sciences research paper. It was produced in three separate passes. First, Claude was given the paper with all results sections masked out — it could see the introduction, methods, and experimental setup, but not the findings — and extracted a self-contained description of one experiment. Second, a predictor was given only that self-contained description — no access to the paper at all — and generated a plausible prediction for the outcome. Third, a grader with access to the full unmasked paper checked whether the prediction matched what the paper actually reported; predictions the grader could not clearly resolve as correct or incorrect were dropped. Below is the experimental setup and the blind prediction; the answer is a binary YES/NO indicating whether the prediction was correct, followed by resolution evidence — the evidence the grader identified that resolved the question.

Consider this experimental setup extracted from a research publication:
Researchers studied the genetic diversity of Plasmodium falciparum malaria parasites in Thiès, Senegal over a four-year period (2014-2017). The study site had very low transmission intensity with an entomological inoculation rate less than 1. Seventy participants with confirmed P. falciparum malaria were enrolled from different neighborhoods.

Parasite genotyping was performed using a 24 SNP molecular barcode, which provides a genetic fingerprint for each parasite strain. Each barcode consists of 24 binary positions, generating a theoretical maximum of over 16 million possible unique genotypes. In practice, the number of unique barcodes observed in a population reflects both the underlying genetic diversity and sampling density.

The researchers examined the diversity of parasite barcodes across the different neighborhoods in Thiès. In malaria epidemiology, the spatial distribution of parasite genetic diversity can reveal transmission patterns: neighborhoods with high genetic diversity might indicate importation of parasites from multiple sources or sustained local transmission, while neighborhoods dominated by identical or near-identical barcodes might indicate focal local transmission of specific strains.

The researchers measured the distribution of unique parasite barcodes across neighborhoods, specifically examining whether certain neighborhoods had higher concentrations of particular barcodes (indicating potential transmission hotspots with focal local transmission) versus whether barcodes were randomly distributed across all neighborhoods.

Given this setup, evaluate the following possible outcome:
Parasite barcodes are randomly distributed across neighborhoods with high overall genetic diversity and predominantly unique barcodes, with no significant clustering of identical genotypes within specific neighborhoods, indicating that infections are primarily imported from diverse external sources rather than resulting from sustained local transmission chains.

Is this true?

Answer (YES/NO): NO